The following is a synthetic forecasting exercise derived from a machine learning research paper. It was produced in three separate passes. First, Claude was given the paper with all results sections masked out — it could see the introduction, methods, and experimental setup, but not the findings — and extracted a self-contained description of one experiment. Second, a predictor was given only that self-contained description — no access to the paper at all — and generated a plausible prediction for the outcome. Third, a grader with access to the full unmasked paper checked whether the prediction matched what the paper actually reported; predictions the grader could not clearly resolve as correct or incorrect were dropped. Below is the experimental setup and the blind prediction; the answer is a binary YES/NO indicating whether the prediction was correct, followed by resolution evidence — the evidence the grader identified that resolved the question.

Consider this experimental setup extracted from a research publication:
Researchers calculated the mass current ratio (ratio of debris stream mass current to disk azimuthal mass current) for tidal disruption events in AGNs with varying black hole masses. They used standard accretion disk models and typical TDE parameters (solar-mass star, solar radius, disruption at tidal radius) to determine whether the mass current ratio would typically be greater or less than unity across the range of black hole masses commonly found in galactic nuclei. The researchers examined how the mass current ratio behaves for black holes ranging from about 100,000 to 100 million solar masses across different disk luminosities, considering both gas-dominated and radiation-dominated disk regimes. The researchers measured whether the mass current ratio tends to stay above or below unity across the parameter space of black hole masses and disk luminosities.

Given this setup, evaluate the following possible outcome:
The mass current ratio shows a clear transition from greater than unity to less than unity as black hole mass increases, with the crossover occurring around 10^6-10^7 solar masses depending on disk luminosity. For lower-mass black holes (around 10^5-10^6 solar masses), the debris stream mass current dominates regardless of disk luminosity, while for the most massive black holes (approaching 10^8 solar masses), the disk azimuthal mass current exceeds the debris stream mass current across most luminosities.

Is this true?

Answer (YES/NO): NO